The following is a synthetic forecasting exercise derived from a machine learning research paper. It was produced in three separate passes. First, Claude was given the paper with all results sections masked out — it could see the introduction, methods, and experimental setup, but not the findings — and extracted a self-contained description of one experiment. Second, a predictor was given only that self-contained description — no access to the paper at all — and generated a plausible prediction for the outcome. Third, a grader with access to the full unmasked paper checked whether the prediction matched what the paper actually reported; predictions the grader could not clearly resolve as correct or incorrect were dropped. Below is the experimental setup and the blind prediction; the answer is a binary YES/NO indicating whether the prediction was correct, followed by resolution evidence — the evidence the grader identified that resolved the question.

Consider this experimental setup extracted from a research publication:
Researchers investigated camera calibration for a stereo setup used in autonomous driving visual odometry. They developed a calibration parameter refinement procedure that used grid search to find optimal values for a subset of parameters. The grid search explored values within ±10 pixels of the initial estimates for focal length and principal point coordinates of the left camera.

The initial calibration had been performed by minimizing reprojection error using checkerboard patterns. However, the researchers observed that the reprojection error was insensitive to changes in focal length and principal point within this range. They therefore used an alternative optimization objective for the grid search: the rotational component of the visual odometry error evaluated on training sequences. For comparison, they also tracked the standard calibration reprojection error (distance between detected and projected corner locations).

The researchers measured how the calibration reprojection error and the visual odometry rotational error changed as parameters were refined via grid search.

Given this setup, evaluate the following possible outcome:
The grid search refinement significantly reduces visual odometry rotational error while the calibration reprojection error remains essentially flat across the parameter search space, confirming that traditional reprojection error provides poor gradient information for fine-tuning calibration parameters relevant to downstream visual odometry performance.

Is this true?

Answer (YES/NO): YES